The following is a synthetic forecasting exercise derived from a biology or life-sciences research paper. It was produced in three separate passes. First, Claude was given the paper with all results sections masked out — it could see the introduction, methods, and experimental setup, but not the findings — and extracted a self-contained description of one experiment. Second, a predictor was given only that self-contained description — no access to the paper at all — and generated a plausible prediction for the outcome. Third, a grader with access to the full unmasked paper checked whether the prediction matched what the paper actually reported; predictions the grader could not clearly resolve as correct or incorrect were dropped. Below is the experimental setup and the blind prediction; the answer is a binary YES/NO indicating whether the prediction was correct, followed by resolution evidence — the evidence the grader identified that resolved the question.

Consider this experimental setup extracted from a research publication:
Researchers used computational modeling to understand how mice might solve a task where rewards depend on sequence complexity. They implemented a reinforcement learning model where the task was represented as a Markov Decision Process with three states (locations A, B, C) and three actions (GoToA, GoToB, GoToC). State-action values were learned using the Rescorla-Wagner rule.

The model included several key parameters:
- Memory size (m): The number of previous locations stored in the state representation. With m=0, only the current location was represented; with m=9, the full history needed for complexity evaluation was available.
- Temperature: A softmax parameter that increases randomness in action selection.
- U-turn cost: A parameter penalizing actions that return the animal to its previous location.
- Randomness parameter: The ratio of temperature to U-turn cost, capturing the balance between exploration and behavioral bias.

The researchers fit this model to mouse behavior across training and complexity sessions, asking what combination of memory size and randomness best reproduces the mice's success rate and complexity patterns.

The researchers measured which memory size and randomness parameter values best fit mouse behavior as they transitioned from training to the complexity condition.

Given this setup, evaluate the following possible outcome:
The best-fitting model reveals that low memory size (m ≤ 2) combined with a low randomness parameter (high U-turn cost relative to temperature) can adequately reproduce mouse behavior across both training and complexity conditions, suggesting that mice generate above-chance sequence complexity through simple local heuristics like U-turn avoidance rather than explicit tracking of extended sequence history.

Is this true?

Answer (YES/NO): NO